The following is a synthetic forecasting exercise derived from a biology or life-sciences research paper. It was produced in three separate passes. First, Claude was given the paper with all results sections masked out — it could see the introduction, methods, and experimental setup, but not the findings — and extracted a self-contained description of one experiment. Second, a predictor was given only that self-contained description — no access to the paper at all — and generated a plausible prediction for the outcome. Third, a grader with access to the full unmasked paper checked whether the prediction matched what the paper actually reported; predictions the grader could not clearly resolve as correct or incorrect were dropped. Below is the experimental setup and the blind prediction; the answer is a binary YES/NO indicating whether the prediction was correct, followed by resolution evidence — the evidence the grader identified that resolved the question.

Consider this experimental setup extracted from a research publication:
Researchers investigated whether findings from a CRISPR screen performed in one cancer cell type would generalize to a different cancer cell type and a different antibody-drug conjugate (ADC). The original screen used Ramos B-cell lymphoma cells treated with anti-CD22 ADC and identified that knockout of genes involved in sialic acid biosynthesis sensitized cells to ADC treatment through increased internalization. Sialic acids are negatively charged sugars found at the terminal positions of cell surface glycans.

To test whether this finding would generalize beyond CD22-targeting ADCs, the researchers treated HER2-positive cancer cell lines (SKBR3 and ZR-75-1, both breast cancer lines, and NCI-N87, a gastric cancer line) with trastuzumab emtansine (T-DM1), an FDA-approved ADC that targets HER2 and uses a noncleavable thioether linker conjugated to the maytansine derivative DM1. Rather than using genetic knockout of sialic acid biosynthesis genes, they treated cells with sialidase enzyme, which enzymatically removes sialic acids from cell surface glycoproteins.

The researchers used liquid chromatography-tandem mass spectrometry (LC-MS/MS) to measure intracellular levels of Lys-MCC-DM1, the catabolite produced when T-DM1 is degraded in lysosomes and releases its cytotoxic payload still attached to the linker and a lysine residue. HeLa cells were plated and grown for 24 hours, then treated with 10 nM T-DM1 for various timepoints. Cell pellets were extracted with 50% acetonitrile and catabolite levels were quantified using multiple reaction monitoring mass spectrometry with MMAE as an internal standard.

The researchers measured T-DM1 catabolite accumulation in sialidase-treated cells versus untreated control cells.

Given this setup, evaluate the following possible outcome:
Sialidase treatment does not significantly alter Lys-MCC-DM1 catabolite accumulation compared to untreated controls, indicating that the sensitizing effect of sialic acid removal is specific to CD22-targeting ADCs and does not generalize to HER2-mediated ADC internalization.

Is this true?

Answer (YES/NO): NO